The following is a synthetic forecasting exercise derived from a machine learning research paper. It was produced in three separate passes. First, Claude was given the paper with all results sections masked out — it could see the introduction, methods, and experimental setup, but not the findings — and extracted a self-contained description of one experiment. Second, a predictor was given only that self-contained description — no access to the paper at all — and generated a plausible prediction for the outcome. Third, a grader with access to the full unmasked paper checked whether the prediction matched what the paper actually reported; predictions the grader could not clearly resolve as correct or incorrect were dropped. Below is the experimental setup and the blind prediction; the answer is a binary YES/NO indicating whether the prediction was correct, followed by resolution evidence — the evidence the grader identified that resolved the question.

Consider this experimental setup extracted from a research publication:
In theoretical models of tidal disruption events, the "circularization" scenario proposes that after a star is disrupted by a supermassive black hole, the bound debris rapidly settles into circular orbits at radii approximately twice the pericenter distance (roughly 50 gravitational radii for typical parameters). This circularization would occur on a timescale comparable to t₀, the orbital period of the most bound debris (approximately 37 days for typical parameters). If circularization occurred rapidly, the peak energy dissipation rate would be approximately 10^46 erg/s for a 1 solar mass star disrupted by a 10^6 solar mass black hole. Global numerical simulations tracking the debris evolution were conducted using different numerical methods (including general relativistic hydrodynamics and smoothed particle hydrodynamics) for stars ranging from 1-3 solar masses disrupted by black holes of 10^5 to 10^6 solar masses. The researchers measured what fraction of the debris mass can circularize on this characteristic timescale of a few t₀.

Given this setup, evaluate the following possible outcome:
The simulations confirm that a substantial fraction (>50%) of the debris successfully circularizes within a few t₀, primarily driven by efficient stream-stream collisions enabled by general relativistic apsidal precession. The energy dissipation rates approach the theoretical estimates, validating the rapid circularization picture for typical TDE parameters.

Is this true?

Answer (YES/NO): NO